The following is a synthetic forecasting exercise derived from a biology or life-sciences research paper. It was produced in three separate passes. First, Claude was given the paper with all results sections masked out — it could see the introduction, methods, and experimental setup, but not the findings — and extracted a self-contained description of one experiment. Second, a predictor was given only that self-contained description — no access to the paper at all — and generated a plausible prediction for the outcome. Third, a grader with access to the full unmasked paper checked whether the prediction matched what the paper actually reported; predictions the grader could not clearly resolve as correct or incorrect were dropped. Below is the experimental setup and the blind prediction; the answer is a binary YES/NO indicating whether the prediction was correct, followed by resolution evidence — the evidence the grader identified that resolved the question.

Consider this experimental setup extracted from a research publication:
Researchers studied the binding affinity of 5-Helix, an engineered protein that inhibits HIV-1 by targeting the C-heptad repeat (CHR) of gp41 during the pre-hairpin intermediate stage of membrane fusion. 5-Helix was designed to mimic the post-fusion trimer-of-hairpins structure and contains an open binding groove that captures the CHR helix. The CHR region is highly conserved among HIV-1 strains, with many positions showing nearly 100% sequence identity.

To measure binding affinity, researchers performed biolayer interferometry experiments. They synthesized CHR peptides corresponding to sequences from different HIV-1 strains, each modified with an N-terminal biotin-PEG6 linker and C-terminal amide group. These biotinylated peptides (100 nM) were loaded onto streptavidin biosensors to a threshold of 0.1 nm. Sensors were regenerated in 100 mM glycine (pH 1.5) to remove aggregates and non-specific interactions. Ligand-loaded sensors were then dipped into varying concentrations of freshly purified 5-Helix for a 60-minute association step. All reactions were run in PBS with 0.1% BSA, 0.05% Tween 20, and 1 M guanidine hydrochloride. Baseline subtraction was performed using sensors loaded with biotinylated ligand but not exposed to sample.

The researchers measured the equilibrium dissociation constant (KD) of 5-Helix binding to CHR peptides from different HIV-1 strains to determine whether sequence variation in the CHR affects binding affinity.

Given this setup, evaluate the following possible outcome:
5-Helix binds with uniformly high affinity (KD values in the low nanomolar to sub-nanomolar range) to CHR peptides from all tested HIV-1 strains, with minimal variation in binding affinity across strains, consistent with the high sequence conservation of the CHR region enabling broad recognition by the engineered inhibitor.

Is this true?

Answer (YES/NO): NO